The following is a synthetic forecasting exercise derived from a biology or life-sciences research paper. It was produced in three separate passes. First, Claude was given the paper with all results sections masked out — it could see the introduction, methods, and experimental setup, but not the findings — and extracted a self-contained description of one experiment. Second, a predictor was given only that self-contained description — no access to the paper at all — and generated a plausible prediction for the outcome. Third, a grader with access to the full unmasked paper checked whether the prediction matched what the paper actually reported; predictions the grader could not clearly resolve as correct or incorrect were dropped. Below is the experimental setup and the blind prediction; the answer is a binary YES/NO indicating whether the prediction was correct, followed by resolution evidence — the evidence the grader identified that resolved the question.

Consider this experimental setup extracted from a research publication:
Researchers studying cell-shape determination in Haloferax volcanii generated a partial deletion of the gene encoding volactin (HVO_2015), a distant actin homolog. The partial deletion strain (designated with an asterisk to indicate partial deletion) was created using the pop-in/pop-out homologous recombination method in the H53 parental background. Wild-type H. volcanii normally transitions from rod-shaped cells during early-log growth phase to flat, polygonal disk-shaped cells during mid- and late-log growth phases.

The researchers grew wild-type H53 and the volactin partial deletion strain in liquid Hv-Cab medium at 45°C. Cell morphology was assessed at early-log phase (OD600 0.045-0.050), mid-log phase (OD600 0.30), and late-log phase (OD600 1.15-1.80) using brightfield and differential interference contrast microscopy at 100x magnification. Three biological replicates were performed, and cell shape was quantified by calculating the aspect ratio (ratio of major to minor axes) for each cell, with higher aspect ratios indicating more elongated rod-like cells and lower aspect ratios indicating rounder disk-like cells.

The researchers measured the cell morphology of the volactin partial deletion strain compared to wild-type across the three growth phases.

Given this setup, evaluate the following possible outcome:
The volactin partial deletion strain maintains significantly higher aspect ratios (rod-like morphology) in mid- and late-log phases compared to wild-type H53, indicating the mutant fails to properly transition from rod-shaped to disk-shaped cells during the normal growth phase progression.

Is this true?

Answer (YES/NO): NO